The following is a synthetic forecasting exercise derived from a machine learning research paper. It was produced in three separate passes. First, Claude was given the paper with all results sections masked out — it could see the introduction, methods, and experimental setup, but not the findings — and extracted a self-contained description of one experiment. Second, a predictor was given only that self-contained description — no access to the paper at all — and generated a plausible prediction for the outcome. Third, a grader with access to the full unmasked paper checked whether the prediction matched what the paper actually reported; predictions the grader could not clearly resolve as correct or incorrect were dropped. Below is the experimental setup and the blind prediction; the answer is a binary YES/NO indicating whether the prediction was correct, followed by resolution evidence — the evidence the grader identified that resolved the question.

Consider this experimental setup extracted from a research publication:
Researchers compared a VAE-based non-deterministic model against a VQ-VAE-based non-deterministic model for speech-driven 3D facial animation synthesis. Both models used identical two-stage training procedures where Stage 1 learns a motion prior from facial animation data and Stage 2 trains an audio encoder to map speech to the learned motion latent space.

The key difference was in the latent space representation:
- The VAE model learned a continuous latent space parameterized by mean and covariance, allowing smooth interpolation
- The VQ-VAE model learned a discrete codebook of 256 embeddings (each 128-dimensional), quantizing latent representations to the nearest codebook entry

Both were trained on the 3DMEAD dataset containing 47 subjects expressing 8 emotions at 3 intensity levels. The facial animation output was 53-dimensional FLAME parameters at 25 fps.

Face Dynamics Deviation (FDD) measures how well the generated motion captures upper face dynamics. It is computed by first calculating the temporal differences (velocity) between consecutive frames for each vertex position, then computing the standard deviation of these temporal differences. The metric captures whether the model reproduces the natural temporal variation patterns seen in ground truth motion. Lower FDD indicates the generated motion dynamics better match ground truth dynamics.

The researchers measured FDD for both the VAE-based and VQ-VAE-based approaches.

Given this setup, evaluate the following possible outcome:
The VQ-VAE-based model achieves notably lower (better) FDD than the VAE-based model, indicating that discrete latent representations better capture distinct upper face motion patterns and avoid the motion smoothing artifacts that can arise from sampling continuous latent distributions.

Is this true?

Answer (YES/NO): NO